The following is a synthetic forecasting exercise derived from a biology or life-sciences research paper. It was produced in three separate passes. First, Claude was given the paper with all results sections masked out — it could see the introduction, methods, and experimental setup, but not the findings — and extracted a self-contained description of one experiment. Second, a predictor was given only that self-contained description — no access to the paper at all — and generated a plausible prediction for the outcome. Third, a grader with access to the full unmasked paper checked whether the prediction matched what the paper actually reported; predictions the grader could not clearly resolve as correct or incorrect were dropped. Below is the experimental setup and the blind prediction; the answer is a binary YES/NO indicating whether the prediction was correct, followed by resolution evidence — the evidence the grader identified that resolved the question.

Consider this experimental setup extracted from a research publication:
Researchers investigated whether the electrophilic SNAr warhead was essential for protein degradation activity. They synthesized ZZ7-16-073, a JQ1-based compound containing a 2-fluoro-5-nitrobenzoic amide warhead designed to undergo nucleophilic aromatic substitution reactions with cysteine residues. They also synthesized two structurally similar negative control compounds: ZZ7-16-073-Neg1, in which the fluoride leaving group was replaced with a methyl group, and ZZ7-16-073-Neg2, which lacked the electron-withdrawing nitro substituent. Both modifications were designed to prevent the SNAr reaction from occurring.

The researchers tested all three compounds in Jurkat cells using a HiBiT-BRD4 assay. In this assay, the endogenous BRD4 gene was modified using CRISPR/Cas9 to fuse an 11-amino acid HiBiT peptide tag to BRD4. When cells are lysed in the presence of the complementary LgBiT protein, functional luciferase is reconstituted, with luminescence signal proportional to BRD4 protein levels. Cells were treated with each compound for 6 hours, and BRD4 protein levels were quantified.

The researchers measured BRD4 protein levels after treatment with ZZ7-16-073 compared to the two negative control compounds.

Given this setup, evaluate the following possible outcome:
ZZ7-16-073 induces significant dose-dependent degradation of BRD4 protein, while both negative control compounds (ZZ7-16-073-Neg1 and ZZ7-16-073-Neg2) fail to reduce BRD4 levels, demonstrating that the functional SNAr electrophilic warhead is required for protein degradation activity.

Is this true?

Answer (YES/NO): YES